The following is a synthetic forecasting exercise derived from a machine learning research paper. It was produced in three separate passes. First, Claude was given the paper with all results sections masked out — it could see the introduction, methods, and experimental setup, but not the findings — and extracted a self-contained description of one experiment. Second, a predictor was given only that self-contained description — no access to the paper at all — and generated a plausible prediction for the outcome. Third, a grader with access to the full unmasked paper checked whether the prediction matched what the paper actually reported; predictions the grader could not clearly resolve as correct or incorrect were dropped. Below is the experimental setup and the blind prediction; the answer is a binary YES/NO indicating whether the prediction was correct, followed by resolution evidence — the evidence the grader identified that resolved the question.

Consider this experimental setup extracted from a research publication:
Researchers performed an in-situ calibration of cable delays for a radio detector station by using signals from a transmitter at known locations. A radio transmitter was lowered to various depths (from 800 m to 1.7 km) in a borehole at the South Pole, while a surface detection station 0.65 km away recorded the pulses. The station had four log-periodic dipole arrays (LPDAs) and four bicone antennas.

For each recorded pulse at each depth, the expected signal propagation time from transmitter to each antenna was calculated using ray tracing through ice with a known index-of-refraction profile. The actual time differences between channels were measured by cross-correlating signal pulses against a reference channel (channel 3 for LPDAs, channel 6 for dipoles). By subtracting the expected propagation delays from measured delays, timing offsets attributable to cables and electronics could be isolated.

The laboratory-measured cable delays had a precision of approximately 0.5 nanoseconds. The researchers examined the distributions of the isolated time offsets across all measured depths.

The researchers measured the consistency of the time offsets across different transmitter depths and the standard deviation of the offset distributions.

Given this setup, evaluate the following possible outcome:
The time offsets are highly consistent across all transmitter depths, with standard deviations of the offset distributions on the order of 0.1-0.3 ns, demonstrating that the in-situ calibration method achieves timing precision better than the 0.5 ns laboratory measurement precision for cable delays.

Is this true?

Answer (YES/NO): YES